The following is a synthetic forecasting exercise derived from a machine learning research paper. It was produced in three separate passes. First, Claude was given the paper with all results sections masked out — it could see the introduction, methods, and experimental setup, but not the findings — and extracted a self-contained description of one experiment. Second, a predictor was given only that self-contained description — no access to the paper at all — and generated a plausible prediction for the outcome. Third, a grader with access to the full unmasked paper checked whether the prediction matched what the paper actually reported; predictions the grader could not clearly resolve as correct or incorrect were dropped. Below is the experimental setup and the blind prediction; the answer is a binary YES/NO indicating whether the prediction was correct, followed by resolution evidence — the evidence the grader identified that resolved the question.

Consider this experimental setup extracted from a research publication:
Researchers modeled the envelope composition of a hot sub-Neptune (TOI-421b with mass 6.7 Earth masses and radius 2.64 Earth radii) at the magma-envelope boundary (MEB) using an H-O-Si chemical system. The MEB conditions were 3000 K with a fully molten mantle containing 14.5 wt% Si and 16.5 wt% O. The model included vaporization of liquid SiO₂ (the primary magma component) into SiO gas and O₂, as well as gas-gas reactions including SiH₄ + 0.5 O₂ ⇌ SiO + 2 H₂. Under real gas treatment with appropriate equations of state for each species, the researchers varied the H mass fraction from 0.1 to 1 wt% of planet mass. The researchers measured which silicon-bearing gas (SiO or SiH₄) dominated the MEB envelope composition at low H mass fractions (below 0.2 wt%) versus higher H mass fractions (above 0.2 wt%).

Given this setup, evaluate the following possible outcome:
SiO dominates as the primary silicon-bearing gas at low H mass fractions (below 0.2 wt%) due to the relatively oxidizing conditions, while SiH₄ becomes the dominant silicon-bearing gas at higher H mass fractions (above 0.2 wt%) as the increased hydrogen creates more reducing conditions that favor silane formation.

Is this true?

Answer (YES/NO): NO